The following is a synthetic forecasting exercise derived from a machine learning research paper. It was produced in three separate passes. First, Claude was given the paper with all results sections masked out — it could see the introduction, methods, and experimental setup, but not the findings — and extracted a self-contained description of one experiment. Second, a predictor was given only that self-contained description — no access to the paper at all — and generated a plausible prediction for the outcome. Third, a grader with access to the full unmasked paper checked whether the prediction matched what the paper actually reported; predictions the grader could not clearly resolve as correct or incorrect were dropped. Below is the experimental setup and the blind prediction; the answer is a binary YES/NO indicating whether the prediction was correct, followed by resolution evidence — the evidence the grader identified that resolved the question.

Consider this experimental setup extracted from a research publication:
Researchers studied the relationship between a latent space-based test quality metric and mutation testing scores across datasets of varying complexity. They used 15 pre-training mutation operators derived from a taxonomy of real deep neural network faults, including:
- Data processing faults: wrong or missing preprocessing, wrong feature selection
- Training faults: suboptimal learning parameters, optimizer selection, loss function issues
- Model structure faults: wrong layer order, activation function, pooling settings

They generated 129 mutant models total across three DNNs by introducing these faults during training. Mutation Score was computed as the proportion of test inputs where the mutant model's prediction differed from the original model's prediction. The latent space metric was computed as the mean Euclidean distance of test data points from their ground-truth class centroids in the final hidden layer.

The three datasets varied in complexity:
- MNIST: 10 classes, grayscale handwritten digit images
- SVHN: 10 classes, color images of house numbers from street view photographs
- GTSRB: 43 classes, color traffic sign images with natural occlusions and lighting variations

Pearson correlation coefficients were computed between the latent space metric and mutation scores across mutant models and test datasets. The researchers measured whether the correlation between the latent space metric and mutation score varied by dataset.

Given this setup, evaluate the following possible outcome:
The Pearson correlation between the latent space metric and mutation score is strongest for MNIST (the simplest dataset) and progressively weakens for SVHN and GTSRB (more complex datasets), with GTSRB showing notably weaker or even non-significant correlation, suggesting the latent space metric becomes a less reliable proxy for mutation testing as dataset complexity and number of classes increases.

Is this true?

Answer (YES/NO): NO